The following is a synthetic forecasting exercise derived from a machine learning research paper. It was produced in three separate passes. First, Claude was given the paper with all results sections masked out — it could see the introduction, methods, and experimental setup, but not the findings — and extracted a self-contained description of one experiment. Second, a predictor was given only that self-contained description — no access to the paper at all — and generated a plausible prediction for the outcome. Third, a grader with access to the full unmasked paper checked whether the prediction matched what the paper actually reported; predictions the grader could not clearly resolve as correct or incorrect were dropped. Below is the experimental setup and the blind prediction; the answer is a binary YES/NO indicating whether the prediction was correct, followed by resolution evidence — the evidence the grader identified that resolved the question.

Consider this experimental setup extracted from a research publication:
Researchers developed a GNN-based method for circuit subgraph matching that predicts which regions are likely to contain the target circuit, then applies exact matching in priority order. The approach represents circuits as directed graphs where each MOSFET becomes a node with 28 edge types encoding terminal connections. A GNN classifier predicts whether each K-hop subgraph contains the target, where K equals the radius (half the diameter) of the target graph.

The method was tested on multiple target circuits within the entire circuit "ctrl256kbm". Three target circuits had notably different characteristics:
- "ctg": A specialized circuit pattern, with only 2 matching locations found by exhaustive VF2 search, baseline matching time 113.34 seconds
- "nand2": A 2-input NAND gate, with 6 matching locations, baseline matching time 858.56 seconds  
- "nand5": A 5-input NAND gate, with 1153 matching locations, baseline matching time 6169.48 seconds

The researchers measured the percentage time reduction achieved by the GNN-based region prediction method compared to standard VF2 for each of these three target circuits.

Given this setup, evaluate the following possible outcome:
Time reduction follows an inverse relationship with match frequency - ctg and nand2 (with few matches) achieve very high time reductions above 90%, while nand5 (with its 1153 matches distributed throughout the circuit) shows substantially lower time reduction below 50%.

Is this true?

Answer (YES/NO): NO